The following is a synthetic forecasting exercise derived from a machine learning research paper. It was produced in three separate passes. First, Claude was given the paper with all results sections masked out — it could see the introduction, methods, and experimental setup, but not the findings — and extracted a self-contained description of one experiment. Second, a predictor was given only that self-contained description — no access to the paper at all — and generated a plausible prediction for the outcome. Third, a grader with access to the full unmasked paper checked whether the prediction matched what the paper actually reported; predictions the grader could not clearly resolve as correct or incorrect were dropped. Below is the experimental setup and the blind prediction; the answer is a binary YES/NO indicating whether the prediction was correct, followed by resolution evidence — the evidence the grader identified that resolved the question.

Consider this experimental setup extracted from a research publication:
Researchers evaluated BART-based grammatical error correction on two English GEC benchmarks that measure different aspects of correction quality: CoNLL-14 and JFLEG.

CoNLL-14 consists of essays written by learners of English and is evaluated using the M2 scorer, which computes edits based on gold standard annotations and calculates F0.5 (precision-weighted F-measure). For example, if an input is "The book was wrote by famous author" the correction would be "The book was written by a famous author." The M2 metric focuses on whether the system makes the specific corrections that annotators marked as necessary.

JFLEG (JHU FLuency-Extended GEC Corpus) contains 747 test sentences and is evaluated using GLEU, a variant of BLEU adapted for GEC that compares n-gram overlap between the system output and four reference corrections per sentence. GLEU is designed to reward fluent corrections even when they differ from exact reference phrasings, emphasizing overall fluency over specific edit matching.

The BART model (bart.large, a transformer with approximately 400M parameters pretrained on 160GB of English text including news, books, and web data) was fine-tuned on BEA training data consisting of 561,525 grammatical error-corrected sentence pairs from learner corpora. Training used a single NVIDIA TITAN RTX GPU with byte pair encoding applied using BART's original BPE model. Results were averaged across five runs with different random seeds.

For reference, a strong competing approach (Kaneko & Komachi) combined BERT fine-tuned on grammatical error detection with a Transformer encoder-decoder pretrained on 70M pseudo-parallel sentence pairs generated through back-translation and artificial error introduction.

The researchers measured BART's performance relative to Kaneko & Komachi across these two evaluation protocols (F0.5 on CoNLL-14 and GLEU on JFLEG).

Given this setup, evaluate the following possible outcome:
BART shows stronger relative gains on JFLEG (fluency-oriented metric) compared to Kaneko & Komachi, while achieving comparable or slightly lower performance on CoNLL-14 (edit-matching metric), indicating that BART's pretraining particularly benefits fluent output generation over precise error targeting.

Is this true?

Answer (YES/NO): NO